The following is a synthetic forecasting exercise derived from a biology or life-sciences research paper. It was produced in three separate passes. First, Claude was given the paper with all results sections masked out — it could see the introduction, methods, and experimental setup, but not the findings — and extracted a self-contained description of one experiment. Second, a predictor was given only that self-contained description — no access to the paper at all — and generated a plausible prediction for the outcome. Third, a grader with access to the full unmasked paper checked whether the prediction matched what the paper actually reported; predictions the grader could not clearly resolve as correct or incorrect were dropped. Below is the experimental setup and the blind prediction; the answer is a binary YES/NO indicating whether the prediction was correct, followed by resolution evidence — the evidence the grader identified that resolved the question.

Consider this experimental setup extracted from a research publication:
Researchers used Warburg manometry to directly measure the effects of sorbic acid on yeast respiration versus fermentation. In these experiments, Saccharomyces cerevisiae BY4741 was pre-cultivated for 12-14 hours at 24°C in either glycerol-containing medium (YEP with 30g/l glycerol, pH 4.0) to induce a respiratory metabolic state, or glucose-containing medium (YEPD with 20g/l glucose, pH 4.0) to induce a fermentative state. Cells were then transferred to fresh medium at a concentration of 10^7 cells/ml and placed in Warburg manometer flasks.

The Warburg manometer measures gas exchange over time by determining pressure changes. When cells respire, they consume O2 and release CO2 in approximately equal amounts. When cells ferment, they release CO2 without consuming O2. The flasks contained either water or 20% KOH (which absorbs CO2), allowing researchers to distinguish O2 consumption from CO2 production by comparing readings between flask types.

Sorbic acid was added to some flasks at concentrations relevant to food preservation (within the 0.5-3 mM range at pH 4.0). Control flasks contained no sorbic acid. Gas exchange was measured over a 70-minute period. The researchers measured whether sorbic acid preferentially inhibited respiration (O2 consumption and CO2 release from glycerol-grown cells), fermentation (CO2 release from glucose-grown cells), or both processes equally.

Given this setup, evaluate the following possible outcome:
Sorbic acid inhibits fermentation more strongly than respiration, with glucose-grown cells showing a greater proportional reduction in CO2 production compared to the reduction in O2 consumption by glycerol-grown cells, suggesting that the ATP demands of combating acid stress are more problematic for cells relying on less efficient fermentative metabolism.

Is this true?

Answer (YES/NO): NO